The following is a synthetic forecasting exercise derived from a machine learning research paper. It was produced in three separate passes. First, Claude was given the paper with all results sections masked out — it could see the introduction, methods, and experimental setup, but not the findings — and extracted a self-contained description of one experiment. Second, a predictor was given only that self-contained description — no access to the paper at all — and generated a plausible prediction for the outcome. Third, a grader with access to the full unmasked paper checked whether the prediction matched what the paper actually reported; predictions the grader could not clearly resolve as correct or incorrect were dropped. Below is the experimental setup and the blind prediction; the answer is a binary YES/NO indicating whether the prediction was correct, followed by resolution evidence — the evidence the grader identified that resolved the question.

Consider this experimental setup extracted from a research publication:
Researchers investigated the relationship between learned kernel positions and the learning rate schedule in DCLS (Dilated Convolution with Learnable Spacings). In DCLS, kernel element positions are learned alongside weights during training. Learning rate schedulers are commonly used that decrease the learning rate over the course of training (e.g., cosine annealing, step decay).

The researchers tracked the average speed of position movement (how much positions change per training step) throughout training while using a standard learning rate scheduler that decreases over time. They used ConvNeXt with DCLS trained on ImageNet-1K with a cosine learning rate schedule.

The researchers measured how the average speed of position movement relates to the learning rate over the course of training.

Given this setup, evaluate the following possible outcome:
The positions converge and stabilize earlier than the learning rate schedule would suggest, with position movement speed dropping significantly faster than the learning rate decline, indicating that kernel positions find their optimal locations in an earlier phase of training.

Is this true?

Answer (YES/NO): NO